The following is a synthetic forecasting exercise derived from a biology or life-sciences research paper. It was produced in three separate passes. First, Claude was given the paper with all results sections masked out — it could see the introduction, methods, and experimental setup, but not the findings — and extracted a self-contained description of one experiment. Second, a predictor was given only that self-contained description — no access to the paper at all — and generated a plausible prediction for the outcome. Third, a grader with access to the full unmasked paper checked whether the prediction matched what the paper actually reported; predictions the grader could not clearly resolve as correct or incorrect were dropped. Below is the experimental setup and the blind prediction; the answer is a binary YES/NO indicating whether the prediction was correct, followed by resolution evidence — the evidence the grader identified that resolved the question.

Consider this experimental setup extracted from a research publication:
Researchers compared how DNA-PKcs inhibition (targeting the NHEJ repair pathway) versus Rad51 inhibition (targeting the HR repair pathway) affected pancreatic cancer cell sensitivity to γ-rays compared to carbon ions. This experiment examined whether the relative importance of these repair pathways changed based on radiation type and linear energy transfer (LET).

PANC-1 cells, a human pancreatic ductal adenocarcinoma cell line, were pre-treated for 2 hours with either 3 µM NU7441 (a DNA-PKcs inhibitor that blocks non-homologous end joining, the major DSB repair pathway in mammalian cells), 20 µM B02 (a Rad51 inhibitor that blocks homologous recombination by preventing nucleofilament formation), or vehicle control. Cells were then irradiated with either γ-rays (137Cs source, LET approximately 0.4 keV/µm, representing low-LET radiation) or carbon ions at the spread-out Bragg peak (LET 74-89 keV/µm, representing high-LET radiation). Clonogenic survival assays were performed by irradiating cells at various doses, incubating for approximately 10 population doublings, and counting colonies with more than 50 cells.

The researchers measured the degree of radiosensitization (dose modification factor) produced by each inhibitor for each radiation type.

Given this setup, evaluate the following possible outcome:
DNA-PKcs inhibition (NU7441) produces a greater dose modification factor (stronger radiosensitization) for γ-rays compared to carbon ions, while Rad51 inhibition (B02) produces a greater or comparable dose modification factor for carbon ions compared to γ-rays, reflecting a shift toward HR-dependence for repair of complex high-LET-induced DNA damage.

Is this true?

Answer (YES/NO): NO